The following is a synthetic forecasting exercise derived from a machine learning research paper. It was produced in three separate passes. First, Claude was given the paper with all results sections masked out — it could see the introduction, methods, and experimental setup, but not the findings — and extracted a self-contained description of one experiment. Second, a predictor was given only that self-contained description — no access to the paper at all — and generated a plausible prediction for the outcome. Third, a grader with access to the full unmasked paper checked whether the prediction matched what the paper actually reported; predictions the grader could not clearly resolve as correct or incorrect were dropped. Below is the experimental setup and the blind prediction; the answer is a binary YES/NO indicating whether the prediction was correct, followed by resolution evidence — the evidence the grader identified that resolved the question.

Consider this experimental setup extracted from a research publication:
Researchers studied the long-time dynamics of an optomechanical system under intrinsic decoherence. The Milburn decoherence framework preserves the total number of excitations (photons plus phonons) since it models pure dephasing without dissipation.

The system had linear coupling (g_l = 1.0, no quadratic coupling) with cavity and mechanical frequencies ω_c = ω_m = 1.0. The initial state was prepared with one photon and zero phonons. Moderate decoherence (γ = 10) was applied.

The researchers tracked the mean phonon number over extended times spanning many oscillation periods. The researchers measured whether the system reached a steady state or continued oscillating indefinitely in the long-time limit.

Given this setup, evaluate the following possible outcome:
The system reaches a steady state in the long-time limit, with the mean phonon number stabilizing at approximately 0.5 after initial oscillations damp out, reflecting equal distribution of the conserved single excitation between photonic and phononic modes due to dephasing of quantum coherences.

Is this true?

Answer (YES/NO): NO